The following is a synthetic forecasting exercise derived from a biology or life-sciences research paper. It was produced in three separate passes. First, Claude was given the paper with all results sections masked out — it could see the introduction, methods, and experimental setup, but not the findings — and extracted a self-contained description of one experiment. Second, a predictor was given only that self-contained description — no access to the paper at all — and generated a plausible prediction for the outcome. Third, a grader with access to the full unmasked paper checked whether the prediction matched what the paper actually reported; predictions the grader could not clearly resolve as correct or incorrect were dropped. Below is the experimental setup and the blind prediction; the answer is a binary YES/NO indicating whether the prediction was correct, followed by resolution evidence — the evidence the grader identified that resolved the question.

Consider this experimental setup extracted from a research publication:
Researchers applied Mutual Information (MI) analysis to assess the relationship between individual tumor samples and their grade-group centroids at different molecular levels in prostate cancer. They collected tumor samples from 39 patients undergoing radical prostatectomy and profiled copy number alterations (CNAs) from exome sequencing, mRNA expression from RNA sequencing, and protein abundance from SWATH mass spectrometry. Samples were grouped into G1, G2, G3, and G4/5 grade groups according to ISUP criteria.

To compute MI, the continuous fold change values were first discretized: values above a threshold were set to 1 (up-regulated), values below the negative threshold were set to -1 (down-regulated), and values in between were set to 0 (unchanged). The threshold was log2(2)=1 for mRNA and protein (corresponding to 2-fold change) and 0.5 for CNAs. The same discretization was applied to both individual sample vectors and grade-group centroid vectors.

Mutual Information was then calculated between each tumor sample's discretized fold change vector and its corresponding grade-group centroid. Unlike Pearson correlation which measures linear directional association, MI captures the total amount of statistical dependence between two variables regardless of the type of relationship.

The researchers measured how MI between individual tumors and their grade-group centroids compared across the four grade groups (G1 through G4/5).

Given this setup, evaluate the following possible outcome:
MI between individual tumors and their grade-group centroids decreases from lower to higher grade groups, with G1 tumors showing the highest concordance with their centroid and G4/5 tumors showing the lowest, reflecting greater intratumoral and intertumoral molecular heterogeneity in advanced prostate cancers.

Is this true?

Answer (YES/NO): NO